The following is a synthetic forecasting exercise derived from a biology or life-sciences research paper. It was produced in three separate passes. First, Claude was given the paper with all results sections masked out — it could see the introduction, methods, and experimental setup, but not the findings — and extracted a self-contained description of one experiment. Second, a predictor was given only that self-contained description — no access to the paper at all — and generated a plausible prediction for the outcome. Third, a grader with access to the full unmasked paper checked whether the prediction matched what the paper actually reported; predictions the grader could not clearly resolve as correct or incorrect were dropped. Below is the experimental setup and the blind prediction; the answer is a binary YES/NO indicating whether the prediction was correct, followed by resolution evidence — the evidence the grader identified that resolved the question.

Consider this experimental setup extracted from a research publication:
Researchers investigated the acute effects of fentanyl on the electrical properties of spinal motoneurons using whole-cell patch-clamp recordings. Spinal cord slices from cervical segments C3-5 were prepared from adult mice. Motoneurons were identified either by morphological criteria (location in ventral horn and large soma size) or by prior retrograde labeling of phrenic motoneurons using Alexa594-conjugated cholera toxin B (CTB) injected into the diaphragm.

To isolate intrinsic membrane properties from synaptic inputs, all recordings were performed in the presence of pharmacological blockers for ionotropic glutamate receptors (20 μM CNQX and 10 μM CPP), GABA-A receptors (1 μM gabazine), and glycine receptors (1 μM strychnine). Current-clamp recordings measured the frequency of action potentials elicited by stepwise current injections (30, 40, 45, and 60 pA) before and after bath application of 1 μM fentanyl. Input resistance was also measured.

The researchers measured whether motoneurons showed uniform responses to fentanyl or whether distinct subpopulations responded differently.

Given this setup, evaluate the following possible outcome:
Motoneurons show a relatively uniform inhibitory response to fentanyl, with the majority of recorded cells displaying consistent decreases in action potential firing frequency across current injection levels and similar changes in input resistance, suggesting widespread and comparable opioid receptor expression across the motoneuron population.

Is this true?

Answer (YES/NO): NO